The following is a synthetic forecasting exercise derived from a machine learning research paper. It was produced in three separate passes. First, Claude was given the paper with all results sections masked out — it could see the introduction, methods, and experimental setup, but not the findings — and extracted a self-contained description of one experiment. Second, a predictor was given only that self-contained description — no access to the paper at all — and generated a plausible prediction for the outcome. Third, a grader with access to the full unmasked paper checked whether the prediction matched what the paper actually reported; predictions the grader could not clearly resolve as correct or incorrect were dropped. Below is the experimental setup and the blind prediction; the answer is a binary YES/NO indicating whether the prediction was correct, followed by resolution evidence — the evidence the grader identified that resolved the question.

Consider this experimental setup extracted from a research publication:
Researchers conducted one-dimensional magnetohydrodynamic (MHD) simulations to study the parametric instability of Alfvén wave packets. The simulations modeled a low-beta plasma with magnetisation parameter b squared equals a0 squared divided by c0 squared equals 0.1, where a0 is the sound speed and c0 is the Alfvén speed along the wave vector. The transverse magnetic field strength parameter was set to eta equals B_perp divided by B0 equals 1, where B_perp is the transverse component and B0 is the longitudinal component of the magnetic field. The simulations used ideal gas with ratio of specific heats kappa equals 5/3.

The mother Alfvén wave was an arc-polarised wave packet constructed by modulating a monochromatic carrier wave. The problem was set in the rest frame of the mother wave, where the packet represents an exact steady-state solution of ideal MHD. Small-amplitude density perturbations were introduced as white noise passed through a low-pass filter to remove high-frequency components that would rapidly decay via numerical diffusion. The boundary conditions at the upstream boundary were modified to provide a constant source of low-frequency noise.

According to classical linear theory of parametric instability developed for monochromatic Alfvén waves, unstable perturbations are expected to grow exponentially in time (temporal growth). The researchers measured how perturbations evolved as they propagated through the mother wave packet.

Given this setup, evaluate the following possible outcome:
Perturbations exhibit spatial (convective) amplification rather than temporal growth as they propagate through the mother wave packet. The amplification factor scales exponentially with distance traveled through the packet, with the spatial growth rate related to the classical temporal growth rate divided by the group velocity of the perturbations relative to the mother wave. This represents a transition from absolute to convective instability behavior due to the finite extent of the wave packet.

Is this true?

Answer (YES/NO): YES